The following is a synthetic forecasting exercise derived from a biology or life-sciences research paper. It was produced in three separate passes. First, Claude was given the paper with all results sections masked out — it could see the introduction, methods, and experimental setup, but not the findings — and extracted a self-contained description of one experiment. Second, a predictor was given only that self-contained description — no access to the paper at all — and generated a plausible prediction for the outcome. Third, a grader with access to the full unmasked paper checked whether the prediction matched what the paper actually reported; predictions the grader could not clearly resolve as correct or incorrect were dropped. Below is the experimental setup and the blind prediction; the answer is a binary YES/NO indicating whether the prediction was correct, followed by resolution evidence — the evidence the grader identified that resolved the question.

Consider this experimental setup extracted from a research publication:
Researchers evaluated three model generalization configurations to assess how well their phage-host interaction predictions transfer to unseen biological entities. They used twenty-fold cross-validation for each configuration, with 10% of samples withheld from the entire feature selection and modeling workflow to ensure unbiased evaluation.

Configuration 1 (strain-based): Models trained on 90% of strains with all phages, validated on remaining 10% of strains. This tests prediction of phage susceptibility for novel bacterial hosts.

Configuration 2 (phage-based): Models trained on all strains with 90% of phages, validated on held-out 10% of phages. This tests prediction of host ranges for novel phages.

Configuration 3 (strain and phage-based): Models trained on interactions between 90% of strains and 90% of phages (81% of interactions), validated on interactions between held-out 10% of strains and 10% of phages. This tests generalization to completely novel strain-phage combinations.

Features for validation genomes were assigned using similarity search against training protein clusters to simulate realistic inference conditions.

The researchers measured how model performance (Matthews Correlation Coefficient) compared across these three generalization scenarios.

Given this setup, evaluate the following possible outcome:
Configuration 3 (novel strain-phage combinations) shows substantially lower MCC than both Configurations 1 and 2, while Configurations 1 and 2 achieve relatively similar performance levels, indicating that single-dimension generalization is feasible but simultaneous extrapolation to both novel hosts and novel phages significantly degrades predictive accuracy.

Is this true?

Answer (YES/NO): NO